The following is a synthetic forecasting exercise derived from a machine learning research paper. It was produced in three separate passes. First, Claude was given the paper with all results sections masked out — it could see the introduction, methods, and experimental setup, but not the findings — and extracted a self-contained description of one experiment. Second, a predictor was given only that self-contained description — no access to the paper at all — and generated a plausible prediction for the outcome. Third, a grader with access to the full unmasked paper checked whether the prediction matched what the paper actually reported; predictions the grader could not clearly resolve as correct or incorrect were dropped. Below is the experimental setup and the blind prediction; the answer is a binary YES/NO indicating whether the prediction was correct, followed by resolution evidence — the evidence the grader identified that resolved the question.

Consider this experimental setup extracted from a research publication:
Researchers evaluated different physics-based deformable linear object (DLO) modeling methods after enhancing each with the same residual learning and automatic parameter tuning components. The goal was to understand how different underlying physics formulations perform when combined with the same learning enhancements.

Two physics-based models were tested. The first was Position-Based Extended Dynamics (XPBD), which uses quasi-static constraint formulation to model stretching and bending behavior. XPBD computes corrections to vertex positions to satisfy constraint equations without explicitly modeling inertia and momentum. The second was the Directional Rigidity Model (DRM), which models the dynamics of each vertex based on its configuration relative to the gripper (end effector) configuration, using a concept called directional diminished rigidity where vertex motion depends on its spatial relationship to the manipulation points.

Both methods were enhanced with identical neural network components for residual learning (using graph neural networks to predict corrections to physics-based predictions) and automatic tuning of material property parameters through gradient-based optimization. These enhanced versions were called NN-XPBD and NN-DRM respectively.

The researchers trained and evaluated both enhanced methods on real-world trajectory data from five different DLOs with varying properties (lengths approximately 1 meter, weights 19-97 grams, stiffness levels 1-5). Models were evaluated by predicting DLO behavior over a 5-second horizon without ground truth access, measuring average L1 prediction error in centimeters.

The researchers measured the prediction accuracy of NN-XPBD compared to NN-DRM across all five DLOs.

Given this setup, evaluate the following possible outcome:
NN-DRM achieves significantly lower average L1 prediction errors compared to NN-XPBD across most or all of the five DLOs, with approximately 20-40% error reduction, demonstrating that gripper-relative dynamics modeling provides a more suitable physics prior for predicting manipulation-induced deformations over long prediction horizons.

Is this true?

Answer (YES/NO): NO